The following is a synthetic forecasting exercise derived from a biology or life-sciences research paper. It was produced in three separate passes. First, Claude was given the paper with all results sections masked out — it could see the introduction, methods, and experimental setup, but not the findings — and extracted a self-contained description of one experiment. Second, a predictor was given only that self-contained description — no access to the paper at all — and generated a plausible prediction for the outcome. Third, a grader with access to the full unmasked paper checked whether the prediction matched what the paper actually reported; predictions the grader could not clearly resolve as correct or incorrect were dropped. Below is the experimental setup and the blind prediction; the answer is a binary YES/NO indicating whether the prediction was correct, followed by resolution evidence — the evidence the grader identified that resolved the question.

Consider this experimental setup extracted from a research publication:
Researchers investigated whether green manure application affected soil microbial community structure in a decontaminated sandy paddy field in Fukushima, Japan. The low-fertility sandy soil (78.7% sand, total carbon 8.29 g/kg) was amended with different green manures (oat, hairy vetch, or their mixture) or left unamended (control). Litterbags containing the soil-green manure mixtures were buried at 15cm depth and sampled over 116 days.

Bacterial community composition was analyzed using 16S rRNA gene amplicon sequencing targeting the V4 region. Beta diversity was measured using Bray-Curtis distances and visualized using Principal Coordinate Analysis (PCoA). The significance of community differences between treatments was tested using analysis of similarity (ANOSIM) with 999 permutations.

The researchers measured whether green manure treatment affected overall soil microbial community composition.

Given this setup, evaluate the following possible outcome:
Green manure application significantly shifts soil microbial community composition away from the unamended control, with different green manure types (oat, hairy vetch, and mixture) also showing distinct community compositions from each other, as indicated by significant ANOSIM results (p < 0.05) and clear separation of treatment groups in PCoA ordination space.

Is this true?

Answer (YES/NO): NO